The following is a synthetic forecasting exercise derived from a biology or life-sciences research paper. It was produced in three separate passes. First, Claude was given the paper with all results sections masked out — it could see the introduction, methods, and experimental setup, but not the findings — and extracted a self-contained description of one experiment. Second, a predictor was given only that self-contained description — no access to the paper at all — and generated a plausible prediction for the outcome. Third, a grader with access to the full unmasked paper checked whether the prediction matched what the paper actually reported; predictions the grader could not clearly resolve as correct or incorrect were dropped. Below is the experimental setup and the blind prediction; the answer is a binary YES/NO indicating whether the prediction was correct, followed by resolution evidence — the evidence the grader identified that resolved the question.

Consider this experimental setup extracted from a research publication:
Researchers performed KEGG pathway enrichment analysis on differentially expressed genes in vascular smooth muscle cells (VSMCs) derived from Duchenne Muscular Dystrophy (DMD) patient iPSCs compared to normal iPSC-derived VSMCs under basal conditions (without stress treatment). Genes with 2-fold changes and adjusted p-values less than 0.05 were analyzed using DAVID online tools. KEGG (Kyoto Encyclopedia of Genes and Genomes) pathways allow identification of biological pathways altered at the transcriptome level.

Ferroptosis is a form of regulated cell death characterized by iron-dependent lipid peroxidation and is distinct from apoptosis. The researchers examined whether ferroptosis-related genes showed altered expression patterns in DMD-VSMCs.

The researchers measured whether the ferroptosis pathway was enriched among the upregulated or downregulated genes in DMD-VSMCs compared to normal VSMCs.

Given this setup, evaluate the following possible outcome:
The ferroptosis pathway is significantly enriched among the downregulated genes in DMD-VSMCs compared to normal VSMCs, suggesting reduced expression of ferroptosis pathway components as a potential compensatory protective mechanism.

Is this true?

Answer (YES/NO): YES